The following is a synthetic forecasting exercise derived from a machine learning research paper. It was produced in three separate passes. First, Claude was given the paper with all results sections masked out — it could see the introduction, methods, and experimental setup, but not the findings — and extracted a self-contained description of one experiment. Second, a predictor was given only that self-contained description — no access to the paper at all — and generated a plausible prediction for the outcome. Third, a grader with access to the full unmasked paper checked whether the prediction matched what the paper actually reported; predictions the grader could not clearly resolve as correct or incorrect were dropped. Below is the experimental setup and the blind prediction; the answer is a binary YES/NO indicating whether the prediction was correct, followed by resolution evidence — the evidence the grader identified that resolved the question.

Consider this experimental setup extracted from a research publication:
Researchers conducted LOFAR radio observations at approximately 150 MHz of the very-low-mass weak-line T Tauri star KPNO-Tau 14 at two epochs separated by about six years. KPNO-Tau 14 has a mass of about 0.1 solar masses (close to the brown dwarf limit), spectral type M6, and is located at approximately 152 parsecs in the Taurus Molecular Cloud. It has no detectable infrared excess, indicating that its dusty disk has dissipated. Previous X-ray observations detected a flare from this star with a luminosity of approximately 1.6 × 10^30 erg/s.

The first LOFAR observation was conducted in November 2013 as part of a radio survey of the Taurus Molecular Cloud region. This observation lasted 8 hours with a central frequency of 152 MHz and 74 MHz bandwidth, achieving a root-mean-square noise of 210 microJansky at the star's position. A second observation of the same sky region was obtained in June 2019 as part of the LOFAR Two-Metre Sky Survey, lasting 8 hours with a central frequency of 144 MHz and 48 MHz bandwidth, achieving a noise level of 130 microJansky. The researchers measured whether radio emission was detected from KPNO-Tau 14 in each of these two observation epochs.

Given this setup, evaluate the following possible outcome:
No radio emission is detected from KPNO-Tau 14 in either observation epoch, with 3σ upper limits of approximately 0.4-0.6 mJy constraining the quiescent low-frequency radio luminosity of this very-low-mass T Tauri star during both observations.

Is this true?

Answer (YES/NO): NO